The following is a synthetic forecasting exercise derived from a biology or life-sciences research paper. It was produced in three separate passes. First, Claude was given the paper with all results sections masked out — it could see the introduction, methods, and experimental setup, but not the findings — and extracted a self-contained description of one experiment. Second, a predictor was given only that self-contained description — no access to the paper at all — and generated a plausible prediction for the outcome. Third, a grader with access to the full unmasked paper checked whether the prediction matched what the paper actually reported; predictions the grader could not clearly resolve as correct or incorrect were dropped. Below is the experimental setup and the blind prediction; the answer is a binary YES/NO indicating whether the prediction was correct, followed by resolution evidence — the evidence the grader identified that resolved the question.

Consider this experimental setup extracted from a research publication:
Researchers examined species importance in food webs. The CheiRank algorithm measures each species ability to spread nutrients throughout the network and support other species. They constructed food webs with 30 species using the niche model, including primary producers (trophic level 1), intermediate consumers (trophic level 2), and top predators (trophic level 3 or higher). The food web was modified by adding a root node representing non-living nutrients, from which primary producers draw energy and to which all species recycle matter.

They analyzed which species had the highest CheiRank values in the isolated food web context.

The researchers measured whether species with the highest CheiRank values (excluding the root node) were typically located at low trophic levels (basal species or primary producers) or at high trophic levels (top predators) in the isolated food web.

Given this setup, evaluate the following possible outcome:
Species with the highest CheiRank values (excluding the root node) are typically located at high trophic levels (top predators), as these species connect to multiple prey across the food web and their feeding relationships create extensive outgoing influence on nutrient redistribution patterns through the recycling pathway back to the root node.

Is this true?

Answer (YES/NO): NO